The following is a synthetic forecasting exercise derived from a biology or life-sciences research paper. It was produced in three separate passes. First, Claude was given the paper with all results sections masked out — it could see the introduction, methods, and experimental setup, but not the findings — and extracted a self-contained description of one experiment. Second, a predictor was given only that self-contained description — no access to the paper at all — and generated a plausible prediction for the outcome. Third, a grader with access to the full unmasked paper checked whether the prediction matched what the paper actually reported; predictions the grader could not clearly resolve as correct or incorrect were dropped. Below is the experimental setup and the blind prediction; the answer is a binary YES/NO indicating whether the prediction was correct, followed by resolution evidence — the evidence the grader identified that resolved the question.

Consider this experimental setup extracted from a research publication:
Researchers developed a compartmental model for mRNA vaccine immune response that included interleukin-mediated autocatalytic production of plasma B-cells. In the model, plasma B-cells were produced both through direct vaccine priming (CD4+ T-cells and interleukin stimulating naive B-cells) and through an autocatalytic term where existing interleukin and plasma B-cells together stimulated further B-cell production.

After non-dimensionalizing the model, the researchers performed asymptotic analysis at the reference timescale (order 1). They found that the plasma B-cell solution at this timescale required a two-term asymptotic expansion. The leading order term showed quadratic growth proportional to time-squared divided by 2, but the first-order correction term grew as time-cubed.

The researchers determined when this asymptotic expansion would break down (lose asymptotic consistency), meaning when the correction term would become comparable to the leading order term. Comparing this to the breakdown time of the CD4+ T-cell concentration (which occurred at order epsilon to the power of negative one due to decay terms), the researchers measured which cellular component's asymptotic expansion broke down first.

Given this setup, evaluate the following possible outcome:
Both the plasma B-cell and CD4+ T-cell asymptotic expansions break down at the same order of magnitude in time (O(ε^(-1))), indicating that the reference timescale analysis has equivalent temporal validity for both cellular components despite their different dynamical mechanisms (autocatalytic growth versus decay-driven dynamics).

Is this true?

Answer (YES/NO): NO